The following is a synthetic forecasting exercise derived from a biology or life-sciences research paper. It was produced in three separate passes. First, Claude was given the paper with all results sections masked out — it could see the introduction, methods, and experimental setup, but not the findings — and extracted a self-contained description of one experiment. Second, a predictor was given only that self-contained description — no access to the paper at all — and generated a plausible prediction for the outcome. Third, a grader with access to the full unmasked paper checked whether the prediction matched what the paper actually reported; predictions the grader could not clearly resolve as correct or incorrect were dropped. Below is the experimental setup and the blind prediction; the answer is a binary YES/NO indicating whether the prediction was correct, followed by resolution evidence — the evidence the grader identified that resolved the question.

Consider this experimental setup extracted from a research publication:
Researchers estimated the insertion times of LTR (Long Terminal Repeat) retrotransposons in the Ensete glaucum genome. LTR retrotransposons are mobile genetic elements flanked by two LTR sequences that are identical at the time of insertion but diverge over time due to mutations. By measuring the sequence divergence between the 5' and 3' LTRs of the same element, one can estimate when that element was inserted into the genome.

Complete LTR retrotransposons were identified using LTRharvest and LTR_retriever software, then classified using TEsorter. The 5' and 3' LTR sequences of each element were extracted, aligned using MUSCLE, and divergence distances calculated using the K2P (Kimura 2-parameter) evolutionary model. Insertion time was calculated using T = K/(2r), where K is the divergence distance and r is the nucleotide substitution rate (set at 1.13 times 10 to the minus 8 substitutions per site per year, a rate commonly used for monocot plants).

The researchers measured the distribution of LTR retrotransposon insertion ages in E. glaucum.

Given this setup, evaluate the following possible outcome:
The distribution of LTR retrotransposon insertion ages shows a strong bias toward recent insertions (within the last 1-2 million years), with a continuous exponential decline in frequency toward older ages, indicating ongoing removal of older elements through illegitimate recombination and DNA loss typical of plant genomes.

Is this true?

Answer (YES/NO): NO